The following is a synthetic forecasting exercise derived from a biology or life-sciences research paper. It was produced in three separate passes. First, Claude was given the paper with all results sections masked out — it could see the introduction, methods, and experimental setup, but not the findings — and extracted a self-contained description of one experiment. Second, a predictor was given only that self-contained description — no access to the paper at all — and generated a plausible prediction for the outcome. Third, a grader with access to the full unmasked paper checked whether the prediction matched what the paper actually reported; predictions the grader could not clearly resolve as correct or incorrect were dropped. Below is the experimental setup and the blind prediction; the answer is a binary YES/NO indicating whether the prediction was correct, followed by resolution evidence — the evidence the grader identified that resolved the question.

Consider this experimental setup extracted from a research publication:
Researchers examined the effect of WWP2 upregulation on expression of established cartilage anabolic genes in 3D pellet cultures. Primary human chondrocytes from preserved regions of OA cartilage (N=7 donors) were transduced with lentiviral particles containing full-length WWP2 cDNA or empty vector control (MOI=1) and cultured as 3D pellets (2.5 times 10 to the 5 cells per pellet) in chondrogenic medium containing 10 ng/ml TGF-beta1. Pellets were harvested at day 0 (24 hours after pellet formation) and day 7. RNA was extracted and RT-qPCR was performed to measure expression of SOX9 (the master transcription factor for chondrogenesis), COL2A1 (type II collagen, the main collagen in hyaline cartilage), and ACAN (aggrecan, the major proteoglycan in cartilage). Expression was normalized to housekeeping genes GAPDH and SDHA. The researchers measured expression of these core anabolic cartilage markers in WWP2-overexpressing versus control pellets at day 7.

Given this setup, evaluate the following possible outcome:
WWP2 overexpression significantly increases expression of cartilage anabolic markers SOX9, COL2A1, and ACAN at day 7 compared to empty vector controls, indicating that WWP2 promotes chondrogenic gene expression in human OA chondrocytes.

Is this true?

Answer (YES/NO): NO